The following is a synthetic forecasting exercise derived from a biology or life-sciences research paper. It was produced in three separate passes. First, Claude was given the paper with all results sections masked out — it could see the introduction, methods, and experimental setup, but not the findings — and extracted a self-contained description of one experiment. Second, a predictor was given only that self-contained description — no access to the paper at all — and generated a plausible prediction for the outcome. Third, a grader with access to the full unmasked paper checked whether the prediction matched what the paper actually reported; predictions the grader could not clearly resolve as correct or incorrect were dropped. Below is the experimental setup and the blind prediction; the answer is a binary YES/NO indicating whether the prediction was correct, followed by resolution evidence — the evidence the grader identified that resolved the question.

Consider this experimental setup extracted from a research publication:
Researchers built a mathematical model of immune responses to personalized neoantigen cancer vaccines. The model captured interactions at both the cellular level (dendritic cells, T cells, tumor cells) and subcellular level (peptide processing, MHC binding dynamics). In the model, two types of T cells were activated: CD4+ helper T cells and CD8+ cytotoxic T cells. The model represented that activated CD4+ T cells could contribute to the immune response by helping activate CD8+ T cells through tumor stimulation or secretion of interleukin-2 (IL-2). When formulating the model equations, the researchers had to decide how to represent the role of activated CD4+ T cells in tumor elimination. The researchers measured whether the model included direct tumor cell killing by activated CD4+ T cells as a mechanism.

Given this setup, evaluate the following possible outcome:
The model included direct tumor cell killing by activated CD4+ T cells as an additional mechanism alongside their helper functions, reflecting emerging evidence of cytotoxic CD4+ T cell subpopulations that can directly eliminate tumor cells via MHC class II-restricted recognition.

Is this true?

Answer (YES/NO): NO